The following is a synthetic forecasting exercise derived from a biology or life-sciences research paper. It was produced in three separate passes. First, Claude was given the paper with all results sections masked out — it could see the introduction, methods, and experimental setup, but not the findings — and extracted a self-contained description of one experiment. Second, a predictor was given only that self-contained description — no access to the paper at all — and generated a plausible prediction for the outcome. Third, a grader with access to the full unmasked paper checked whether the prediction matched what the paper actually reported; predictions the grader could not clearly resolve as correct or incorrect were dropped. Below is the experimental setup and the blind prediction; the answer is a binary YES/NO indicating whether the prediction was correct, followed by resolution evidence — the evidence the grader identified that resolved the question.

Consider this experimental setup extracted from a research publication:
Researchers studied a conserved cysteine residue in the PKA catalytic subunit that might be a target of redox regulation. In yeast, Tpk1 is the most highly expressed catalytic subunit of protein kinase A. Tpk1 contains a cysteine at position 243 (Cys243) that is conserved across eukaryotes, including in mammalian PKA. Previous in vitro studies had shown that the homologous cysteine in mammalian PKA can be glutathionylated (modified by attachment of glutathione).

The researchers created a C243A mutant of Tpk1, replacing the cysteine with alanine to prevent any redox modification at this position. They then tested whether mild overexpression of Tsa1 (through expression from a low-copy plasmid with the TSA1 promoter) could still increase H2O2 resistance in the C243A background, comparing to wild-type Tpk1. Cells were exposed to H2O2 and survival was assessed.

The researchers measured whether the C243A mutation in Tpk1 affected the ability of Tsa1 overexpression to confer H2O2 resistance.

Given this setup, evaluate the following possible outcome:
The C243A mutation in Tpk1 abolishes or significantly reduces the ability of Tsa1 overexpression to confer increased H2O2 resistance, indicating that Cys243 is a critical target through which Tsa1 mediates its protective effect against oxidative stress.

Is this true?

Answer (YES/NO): YES